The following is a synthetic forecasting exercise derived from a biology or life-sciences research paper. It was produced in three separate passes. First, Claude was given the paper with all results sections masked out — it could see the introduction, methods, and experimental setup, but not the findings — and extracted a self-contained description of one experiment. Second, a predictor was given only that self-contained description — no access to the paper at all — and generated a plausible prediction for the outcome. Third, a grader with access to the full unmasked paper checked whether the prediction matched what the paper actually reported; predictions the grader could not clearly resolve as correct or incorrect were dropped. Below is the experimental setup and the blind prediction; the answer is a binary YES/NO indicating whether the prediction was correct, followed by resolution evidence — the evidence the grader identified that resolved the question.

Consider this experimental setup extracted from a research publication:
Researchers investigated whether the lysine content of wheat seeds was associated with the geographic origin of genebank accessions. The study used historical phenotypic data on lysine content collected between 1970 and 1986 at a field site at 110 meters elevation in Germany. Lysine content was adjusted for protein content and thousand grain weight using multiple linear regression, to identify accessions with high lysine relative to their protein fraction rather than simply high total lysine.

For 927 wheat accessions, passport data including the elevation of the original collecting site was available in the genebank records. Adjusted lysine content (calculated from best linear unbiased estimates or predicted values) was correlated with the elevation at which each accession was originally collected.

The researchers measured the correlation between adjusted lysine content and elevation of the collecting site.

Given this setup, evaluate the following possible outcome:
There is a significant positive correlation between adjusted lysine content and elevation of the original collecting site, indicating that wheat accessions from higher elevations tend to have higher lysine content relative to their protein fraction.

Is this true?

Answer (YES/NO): YES